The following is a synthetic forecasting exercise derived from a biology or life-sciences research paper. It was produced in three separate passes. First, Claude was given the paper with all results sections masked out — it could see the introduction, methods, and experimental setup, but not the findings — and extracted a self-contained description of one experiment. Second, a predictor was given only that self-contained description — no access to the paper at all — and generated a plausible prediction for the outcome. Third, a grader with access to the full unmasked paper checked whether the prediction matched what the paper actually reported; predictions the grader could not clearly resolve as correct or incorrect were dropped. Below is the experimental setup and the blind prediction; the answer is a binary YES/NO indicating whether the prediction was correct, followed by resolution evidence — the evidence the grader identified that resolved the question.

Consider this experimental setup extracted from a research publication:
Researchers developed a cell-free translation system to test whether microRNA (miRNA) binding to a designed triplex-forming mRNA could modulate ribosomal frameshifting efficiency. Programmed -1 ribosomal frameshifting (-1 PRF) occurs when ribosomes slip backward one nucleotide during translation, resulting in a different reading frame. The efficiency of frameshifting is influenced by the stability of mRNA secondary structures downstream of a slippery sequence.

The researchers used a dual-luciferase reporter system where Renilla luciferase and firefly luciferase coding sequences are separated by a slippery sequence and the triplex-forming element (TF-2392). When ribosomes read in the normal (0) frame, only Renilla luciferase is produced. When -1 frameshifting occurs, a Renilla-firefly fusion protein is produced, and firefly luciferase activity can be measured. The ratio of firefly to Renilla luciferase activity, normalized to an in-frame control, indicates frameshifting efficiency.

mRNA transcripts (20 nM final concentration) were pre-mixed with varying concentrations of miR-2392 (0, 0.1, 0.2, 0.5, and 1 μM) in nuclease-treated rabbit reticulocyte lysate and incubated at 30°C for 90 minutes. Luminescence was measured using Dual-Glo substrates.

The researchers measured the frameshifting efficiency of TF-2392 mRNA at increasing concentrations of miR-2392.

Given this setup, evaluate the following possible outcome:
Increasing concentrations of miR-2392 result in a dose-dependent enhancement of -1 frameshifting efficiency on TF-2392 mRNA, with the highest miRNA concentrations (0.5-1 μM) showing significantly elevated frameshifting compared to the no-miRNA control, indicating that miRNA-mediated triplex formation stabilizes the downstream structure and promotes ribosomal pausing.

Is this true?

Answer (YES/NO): YES